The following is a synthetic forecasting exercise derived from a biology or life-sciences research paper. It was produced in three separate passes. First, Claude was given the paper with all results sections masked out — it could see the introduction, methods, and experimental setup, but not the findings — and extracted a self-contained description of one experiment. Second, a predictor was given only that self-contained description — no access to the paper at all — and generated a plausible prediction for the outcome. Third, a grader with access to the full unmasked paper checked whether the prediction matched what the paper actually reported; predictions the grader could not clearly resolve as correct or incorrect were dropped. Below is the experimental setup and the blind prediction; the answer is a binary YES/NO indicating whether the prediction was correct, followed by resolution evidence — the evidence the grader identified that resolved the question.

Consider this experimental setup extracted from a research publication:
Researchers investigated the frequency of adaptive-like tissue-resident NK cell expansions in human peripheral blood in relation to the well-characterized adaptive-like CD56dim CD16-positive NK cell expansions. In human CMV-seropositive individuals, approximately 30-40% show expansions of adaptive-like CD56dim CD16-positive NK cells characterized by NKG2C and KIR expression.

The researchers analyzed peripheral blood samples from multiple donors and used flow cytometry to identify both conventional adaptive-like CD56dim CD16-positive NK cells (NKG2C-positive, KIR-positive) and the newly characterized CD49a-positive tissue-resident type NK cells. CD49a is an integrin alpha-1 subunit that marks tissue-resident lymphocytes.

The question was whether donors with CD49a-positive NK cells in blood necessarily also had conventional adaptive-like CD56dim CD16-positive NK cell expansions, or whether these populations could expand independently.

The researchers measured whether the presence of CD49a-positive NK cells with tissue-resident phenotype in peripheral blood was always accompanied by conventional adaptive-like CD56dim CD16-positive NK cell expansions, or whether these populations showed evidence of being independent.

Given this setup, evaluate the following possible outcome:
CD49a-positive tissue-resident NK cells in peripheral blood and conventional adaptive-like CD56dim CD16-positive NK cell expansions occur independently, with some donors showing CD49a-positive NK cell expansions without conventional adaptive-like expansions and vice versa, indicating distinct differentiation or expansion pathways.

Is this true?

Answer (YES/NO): YES